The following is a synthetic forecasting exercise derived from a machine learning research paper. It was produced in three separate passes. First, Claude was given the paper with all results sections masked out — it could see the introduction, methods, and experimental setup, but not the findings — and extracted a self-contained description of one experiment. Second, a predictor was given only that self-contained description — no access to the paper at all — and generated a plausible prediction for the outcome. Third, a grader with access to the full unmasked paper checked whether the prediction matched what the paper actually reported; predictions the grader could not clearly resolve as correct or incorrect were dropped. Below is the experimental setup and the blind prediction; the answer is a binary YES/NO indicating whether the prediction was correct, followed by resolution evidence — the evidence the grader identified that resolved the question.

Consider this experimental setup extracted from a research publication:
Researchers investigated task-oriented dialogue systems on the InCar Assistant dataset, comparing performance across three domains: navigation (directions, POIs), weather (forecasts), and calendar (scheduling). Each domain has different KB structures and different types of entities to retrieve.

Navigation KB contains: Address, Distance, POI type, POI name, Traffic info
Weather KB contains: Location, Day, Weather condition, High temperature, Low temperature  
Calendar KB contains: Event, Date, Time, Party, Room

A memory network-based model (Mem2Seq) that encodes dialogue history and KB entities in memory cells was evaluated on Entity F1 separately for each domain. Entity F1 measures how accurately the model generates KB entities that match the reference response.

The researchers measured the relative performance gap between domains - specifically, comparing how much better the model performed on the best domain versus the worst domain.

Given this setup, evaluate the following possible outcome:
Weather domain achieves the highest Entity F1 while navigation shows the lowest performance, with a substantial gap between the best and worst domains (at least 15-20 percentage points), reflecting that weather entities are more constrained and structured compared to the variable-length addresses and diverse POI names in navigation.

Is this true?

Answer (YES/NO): NO